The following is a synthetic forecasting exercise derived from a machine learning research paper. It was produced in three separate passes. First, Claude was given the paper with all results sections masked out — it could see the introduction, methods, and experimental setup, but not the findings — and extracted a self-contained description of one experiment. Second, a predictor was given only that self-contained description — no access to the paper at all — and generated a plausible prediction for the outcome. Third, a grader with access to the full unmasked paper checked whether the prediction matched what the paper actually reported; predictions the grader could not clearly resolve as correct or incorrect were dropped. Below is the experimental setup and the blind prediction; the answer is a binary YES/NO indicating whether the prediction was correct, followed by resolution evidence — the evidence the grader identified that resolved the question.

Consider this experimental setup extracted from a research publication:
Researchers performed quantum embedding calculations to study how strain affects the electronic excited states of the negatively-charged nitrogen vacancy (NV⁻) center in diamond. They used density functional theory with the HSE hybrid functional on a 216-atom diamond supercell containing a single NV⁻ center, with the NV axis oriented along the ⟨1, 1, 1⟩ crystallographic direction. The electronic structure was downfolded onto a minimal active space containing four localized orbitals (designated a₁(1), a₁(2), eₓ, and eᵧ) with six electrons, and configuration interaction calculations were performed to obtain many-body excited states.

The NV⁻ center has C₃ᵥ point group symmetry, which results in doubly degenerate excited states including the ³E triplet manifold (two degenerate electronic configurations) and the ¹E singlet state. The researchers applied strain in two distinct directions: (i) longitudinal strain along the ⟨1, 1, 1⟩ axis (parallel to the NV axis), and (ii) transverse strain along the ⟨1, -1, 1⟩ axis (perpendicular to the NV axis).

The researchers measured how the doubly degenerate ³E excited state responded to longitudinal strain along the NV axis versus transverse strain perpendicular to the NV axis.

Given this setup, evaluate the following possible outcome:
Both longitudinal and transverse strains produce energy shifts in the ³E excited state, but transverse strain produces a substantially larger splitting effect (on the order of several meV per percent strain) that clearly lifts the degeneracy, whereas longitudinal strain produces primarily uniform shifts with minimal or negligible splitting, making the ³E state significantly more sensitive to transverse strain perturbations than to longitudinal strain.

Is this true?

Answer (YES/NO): NO